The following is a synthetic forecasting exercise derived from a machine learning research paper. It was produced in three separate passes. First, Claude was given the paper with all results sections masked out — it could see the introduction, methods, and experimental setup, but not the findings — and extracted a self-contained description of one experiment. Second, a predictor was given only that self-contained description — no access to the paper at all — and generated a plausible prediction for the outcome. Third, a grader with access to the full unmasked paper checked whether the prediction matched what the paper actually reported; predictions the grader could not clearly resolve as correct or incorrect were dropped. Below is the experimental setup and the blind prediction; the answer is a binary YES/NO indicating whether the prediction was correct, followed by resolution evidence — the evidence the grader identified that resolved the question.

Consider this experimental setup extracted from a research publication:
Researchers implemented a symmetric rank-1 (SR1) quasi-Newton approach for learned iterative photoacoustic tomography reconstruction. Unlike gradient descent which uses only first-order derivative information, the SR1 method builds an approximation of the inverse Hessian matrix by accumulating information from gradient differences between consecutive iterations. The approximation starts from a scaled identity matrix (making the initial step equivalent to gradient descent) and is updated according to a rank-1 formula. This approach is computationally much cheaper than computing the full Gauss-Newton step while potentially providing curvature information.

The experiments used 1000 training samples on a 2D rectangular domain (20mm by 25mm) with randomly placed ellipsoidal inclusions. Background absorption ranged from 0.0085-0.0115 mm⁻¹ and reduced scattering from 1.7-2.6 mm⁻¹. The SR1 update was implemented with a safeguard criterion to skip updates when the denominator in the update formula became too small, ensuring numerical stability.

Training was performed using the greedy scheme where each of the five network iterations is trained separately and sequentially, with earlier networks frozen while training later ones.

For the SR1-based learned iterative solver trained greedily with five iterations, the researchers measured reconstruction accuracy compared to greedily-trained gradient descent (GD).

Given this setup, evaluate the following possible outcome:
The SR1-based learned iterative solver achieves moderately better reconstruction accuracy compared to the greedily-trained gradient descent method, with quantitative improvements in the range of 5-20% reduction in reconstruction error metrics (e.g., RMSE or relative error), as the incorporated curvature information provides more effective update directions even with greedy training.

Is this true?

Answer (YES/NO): NO